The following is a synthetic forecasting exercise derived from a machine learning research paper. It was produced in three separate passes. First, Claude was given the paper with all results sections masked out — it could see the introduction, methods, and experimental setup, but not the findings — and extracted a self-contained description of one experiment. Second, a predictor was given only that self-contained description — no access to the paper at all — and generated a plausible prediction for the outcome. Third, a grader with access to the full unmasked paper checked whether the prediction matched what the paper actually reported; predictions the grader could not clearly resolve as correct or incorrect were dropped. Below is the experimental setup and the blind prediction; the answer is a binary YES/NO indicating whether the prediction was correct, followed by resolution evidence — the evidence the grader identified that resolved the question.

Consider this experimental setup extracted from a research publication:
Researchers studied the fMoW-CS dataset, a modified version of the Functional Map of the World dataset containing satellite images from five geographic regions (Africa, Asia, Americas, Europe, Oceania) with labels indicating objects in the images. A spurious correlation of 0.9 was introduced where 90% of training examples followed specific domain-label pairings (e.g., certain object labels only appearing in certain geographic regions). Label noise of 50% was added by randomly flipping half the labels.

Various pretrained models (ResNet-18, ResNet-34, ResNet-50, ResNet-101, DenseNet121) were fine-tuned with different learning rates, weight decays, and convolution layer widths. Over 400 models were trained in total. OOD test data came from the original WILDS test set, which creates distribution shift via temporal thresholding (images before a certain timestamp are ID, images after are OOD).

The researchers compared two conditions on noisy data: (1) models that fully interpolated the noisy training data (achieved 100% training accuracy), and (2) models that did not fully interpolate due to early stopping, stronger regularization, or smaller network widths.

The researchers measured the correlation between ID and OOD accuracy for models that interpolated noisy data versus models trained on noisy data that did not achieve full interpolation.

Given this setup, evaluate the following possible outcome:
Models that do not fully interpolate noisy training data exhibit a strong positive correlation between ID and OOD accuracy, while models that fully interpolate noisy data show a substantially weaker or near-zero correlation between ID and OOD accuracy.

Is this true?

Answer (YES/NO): NO